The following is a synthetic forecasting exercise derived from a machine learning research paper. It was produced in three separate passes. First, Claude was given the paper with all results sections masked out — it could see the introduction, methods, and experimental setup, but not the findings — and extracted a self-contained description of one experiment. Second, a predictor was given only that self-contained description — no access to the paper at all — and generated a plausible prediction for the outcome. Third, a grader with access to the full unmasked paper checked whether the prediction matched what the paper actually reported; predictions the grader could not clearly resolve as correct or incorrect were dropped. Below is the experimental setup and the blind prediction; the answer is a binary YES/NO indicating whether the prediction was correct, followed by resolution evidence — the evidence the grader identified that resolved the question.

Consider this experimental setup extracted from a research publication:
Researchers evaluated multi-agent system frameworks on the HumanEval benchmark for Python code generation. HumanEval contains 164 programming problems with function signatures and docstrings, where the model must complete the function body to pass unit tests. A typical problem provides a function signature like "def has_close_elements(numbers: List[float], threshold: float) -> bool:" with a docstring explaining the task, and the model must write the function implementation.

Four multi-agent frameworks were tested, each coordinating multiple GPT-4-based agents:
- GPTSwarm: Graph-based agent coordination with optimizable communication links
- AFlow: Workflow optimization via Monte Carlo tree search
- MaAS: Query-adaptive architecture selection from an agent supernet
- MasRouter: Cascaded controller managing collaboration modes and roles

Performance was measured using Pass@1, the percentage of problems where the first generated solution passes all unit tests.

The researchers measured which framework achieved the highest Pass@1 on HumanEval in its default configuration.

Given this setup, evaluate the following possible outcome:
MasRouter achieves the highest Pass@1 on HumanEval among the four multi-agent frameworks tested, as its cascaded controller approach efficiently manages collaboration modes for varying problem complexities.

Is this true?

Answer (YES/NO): NO